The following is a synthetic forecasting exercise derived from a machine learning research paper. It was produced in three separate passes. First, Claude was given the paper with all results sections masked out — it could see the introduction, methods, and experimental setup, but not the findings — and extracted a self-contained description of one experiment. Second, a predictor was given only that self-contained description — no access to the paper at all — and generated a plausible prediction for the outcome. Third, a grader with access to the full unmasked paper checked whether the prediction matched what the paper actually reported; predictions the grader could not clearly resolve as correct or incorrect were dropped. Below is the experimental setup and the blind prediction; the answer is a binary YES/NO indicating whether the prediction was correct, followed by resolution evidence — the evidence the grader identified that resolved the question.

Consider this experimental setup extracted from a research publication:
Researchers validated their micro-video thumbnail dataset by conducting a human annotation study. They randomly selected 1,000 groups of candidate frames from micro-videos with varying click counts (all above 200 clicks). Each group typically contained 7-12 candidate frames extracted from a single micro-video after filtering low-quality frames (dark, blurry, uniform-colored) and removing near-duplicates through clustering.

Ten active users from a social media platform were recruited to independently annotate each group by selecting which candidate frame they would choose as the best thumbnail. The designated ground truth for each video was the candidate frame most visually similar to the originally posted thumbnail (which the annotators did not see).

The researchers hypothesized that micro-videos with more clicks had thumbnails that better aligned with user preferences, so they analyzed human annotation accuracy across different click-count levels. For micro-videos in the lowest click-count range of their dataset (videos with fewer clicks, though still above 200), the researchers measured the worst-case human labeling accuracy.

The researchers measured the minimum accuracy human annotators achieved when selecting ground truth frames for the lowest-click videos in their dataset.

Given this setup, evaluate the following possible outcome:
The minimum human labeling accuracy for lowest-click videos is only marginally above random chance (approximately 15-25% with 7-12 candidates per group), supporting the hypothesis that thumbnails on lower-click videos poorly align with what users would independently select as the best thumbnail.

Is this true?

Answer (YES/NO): NO